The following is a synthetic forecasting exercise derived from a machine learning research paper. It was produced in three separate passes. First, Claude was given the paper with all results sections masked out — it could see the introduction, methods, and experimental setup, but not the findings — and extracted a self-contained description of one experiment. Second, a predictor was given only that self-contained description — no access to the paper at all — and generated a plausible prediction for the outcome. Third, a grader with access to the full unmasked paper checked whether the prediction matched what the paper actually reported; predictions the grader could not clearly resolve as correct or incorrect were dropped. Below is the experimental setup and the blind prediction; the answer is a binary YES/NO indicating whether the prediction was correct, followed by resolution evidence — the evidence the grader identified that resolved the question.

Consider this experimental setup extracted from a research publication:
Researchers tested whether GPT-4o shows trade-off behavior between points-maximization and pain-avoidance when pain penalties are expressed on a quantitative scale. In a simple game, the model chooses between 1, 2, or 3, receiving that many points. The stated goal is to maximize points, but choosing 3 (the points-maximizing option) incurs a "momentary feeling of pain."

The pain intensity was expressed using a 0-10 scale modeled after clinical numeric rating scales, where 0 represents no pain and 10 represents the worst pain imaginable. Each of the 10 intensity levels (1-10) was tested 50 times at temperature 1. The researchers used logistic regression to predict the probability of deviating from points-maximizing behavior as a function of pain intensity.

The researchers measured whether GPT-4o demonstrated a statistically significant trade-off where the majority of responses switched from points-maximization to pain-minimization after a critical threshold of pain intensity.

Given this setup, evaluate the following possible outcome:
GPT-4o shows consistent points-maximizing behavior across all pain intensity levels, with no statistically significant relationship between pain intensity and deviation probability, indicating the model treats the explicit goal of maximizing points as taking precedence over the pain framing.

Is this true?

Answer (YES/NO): NO